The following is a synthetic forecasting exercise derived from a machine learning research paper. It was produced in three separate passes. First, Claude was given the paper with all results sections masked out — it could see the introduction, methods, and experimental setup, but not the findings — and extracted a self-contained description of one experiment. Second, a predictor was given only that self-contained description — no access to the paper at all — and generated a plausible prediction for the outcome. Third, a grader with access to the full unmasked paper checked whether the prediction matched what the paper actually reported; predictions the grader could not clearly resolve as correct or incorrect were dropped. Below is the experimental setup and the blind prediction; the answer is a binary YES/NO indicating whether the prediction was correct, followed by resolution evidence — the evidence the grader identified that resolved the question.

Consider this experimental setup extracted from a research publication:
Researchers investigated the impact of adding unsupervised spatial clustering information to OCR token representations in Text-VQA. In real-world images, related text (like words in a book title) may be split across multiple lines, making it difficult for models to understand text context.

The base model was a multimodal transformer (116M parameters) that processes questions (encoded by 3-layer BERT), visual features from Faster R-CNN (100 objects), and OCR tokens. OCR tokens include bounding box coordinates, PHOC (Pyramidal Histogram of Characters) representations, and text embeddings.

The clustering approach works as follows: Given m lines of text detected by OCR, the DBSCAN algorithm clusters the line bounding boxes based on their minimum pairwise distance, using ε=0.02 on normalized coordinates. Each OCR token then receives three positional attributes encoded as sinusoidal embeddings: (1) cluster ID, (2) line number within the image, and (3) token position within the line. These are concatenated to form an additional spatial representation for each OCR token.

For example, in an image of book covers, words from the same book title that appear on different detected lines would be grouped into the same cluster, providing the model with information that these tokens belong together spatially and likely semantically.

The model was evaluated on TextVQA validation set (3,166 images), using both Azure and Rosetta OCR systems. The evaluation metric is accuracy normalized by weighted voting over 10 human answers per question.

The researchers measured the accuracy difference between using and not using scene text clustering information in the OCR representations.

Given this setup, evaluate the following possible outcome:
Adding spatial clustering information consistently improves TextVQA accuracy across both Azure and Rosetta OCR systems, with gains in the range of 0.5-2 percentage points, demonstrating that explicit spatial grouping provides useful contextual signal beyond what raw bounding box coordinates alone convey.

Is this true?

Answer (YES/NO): NO